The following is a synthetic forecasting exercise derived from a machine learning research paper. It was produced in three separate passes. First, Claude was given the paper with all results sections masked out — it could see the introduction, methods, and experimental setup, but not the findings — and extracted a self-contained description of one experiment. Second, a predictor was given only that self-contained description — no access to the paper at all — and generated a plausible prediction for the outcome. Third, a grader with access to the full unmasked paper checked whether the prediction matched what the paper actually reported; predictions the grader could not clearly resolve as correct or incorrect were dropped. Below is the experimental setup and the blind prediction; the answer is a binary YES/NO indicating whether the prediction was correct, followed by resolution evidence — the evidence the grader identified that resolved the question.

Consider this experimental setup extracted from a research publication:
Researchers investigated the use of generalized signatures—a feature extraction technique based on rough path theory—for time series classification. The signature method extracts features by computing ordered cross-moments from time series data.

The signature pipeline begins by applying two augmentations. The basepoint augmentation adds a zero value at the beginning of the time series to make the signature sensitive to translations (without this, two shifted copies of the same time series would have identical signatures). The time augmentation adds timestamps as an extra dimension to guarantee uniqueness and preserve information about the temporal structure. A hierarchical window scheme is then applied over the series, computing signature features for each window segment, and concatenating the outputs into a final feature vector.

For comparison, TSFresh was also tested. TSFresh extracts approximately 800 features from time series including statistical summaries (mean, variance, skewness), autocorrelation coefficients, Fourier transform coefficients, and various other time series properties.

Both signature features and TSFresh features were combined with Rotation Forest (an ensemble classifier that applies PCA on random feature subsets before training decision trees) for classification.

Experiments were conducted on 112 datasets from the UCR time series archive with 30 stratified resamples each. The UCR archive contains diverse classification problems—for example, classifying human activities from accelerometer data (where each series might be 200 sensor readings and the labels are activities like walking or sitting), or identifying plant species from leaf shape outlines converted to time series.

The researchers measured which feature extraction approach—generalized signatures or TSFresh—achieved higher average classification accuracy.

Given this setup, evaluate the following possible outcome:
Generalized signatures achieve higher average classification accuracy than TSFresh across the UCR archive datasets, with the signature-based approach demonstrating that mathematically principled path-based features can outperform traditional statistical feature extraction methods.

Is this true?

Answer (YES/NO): NO